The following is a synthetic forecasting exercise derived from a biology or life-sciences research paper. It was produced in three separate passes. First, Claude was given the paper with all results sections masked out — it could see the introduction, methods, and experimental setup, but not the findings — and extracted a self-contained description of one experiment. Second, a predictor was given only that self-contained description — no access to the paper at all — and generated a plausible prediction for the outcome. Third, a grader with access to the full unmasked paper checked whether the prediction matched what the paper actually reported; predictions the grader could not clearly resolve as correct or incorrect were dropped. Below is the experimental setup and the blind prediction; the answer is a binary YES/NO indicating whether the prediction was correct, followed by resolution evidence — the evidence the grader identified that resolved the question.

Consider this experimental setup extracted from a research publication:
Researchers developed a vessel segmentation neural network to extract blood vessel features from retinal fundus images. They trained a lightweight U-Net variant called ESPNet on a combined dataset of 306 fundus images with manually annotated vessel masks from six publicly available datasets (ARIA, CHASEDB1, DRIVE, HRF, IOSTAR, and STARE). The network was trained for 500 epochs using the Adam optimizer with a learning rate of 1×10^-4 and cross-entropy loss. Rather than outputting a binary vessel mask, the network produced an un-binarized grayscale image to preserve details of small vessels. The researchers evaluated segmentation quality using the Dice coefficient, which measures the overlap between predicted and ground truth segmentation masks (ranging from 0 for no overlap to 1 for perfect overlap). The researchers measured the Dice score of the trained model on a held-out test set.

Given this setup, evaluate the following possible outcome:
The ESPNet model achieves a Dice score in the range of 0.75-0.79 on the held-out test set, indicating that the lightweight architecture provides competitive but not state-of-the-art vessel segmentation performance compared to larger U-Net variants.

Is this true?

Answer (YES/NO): YES